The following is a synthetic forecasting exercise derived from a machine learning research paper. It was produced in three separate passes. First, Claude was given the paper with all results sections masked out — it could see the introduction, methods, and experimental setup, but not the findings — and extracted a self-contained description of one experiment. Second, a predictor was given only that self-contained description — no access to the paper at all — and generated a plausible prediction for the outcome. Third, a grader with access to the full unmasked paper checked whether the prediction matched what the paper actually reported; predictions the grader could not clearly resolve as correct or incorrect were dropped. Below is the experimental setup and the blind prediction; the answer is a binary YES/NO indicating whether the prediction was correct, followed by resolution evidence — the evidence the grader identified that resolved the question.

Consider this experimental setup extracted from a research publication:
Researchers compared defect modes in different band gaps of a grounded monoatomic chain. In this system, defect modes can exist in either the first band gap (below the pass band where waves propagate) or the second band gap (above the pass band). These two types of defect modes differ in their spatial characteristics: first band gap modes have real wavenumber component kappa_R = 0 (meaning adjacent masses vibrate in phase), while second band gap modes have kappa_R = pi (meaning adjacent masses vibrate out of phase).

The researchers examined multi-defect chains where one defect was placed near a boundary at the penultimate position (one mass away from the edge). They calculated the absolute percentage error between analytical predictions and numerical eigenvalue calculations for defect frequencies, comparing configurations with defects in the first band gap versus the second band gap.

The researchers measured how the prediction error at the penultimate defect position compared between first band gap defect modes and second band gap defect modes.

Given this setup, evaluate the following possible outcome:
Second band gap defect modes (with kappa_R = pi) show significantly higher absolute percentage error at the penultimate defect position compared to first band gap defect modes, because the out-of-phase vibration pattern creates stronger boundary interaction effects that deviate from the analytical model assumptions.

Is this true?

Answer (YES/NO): NO